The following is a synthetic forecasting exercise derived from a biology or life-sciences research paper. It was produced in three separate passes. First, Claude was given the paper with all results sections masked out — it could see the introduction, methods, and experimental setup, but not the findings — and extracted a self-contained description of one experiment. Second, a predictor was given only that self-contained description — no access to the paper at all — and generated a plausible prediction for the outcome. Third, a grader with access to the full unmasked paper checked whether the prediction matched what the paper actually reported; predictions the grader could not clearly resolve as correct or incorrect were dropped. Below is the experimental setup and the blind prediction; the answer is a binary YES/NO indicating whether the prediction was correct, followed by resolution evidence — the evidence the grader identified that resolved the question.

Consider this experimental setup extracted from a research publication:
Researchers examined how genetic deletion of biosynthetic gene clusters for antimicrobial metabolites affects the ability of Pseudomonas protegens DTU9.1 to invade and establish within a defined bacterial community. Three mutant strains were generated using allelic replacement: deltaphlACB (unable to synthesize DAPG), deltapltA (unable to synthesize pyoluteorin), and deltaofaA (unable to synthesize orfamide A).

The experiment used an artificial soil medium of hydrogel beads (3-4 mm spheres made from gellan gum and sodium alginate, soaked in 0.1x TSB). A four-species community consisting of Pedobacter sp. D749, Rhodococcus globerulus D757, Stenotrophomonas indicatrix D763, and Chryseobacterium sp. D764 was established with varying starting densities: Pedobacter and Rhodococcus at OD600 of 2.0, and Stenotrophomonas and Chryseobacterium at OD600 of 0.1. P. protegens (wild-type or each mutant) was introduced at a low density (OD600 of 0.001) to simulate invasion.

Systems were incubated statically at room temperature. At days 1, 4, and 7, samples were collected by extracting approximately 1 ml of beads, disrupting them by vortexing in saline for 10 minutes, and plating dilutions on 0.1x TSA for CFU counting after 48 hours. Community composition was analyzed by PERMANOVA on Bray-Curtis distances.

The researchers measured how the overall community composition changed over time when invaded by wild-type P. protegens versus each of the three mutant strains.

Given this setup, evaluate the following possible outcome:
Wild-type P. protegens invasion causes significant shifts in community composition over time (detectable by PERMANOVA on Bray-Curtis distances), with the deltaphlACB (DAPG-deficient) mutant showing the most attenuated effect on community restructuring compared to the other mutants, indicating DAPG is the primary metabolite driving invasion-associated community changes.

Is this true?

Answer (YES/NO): NO